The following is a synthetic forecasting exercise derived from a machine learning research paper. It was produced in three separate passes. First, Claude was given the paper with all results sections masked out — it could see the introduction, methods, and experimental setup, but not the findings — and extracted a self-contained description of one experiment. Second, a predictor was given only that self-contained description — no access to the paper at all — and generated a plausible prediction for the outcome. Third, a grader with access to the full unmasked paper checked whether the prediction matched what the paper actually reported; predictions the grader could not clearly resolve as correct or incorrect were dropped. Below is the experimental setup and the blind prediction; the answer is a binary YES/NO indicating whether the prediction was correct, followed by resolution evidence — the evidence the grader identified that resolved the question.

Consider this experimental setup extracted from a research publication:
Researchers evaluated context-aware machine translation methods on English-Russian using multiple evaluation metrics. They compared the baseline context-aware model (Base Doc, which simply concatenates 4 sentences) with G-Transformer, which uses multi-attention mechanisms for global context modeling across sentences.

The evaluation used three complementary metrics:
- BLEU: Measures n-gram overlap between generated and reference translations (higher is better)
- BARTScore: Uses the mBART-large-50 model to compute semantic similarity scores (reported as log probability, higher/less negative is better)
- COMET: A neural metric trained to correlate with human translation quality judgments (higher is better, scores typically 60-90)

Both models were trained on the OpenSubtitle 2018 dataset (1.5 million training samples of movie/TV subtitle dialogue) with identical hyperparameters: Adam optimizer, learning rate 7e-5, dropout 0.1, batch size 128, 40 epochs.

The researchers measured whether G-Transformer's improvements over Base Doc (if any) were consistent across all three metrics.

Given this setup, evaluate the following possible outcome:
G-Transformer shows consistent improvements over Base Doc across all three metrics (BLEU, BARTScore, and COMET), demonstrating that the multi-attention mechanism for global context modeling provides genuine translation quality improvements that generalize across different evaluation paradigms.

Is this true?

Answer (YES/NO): NO